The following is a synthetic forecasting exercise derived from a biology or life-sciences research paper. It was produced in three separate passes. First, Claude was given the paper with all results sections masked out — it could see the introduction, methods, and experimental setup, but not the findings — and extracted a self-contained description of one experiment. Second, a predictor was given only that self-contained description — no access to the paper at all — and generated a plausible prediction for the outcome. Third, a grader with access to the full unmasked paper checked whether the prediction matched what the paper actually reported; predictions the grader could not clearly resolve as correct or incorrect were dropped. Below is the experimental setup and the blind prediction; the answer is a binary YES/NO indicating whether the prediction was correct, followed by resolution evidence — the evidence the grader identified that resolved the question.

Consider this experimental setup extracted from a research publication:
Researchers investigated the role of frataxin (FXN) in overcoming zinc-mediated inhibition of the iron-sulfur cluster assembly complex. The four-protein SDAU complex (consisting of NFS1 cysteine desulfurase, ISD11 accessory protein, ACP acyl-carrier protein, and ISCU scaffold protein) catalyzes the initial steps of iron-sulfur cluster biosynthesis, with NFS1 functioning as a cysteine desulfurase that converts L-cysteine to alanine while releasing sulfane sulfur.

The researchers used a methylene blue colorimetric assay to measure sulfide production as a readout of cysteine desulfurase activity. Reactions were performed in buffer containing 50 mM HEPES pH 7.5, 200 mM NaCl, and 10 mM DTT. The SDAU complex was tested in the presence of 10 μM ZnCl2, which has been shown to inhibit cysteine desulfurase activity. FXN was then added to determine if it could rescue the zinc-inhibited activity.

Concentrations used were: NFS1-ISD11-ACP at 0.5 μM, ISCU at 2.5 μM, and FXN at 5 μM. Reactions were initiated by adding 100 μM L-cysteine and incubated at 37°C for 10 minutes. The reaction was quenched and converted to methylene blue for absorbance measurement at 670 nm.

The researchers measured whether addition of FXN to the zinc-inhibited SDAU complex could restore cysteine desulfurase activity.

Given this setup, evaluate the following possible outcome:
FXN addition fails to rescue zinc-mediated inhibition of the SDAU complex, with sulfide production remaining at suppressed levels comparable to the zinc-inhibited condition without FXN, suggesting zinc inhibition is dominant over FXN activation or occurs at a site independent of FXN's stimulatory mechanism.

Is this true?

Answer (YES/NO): NO